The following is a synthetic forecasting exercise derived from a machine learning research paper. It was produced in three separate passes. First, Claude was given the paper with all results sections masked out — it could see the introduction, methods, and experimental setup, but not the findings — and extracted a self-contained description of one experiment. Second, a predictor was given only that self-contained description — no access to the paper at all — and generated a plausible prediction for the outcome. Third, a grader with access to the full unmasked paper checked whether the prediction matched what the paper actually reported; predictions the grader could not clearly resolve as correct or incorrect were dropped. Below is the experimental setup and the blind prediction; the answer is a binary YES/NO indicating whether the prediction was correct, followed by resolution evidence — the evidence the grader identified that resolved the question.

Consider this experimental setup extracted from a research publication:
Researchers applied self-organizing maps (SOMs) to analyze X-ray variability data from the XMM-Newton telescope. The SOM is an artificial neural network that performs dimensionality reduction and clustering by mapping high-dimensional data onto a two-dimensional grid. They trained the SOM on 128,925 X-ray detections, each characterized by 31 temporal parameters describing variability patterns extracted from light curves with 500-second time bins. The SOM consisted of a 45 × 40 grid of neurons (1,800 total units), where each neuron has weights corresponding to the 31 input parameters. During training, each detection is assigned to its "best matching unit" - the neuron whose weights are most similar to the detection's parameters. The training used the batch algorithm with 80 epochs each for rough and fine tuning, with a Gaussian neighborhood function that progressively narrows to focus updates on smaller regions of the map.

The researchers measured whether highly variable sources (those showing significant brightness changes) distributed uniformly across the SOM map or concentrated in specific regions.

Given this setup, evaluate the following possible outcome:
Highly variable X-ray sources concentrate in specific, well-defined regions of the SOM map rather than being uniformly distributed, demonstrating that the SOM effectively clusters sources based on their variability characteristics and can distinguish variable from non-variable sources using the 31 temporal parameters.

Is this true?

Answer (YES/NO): YES